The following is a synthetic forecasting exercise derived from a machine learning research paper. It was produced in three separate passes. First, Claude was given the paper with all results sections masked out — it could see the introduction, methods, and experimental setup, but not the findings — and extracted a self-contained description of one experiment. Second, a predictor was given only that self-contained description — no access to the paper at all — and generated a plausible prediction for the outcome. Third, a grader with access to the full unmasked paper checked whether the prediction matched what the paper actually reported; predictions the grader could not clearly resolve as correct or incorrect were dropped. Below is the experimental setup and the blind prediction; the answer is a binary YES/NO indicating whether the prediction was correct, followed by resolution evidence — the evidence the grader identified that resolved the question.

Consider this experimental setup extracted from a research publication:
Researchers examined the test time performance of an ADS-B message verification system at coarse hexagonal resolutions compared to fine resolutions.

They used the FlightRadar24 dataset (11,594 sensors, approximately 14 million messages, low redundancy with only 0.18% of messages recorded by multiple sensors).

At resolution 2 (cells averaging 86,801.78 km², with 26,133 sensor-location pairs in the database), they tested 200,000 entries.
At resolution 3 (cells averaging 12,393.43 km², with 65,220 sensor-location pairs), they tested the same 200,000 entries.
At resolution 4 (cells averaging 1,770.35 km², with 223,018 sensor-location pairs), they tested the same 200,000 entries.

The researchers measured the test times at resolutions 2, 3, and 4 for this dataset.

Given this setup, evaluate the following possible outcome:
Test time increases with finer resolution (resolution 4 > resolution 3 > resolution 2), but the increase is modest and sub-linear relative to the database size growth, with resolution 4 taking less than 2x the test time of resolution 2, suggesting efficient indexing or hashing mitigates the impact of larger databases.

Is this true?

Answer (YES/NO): YES